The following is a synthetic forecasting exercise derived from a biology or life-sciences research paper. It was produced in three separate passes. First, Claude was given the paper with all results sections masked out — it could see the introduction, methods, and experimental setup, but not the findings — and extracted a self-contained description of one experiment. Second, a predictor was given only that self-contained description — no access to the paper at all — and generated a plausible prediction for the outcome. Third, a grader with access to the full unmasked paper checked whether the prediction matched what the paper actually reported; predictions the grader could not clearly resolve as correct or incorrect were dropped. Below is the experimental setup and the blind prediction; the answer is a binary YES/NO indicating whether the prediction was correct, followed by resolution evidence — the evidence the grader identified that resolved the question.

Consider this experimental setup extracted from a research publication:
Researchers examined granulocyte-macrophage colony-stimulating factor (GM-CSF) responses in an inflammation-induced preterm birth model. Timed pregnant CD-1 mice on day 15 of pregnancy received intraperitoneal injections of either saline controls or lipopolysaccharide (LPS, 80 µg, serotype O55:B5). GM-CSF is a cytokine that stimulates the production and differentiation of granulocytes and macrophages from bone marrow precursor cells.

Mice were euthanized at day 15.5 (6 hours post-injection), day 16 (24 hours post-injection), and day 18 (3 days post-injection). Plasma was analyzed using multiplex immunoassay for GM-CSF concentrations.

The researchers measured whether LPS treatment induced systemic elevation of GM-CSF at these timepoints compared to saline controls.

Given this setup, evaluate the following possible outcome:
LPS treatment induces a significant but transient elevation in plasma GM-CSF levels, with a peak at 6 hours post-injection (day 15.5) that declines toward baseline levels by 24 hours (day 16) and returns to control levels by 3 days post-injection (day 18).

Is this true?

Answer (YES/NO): NO